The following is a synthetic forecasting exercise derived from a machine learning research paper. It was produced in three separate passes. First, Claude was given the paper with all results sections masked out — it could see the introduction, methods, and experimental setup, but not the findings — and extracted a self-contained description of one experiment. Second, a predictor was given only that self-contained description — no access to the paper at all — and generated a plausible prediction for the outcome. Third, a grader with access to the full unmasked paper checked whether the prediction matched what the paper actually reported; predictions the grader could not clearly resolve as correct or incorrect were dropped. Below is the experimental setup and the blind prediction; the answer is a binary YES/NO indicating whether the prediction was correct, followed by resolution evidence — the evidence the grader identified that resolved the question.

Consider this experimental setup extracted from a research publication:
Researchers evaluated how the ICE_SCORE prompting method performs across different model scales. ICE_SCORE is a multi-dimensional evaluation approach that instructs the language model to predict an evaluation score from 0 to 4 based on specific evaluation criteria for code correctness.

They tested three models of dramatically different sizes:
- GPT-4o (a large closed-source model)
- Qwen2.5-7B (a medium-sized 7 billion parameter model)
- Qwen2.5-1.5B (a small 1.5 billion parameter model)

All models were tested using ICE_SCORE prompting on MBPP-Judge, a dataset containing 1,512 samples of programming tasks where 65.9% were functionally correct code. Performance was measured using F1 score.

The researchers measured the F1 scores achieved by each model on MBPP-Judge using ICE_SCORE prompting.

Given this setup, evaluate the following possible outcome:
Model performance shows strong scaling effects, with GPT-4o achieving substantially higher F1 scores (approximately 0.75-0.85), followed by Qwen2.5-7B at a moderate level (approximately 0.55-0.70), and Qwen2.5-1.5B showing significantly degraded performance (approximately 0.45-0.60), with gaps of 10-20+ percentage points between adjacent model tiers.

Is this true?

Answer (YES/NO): NO